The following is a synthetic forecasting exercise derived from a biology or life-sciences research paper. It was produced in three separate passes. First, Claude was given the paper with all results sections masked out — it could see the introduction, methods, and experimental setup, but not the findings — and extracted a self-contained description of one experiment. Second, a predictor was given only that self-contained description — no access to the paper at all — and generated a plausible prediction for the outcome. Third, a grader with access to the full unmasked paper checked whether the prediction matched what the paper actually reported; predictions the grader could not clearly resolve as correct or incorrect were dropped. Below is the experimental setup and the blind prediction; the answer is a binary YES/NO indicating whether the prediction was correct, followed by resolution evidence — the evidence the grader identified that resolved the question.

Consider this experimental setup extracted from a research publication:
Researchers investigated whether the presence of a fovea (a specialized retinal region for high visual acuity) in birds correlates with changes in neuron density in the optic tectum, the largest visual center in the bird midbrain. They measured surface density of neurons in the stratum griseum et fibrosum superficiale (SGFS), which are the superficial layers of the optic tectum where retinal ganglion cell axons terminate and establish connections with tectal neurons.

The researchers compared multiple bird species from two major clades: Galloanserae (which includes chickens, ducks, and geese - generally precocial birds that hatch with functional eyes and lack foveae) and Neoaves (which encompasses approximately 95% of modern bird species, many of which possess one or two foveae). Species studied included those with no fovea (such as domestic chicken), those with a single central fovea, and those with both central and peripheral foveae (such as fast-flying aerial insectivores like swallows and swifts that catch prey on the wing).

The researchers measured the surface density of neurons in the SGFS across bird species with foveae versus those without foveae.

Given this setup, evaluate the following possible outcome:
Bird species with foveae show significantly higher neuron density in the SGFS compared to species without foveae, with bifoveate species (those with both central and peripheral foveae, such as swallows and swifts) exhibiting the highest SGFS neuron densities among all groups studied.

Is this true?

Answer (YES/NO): NO